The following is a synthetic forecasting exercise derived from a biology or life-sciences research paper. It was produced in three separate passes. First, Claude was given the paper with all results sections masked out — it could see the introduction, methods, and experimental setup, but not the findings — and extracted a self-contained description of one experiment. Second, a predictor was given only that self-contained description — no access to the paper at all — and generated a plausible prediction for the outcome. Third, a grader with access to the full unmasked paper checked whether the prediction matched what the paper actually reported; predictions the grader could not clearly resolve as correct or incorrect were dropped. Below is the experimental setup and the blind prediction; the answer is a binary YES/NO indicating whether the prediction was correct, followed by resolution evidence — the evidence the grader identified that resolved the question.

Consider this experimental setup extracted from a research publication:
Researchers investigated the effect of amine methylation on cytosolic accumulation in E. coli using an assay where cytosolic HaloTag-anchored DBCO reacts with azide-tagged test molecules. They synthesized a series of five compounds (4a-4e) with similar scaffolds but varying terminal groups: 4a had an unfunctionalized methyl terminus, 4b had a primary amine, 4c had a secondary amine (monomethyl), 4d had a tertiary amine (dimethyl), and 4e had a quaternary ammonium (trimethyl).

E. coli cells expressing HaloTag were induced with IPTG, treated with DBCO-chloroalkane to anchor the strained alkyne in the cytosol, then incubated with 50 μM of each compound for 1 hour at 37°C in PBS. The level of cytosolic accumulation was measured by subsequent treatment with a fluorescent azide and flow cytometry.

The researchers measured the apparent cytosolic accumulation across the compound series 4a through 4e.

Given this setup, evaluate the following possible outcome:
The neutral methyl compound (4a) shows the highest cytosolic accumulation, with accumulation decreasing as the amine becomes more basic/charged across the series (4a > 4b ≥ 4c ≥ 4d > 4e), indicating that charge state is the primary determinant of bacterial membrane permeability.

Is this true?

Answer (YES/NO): NO